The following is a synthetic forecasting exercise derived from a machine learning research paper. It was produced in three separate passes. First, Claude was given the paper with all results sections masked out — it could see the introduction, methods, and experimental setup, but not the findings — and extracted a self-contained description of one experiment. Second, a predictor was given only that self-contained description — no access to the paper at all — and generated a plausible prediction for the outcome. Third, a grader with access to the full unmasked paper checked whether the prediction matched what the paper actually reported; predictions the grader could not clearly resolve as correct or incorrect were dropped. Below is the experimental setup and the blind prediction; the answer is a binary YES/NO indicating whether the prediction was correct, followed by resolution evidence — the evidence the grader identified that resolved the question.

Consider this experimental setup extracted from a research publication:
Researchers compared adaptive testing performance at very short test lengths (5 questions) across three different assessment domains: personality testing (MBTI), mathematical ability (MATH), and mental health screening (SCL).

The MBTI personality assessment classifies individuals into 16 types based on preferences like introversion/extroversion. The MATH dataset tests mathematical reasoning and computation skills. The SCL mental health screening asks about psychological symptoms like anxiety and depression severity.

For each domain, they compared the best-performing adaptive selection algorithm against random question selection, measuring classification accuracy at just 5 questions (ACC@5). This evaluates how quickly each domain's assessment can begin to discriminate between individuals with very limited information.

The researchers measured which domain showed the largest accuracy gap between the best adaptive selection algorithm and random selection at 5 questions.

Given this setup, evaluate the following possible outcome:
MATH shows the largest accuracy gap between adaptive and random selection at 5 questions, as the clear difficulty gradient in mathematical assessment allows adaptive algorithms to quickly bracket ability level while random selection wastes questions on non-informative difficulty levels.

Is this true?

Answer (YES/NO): NO